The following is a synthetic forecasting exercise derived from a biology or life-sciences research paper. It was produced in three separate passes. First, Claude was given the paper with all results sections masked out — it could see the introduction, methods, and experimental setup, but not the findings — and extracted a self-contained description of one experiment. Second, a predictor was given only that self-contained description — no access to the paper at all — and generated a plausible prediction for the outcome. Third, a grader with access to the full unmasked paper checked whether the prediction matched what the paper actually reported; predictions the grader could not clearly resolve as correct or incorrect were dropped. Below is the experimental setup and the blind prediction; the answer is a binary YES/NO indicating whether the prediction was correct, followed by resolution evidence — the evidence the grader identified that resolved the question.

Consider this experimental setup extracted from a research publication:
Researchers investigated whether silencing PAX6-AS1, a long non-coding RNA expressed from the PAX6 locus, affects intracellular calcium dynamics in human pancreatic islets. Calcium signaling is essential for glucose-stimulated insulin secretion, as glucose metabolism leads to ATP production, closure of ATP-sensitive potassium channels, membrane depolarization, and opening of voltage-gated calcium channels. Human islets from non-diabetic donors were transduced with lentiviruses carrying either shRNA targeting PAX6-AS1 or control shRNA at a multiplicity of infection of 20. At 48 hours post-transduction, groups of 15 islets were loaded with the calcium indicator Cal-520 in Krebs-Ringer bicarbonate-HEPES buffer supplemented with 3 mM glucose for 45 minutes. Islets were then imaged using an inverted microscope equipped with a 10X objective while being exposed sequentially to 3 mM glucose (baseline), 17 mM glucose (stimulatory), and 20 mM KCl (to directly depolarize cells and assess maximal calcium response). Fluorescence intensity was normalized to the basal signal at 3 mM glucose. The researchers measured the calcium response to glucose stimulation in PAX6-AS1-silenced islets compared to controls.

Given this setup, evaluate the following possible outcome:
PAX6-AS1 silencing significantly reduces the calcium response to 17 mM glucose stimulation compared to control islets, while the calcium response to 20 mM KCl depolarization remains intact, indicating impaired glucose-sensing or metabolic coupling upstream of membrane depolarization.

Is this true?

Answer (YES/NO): NO